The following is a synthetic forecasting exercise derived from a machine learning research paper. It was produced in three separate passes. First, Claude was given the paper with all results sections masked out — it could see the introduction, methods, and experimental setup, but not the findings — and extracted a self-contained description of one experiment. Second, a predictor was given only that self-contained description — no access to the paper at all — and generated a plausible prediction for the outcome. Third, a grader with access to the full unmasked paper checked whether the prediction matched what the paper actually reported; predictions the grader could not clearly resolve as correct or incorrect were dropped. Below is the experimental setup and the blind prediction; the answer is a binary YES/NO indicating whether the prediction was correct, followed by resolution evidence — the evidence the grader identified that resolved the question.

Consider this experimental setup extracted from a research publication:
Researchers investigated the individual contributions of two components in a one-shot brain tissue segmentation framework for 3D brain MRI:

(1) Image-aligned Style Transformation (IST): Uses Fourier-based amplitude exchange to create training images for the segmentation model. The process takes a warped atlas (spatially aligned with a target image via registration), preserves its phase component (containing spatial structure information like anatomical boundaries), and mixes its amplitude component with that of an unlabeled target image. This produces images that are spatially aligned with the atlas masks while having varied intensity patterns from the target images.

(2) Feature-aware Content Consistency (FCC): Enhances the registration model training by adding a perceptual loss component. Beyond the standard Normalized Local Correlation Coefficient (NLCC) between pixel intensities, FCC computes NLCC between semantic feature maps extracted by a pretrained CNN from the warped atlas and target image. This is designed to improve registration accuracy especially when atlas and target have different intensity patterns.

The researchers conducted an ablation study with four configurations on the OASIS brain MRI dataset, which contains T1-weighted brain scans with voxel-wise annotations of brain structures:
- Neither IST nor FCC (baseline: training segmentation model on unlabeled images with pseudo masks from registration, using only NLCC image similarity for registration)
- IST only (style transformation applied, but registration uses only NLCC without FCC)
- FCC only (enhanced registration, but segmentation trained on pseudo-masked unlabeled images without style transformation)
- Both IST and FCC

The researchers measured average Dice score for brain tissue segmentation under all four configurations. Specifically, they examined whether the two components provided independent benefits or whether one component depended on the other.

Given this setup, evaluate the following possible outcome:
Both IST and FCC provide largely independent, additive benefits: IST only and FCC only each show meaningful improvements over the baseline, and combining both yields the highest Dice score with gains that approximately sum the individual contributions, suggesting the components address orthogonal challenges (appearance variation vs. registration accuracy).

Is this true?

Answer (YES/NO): NO